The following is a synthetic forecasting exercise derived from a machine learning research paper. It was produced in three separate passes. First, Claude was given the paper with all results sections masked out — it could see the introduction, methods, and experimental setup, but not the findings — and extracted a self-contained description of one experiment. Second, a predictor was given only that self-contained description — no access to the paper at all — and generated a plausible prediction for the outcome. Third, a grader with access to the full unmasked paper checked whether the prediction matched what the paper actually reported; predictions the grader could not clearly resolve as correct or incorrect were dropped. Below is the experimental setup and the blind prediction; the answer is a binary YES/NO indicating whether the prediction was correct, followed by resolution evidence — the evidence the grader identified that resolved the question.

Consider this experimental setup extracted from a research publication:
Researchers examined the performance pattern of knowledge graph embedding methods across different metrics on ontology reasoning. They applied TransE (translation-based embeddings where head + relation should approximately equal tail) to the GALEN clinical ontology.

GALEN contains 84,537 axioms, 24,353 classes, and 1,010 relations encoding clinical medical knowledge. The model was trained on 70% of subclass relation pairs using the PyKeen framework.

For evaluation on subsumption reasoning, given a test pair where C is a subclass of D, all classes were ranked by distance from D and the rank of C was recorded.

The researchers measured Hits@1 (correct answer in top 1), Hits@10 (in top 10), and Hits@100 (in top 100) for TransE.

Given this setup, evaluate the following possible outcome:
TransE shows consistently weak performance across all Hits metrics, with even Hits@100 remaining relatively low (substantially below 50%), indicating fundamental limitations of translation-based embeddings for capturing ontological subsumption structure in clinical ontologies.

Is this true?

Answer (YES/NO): YES